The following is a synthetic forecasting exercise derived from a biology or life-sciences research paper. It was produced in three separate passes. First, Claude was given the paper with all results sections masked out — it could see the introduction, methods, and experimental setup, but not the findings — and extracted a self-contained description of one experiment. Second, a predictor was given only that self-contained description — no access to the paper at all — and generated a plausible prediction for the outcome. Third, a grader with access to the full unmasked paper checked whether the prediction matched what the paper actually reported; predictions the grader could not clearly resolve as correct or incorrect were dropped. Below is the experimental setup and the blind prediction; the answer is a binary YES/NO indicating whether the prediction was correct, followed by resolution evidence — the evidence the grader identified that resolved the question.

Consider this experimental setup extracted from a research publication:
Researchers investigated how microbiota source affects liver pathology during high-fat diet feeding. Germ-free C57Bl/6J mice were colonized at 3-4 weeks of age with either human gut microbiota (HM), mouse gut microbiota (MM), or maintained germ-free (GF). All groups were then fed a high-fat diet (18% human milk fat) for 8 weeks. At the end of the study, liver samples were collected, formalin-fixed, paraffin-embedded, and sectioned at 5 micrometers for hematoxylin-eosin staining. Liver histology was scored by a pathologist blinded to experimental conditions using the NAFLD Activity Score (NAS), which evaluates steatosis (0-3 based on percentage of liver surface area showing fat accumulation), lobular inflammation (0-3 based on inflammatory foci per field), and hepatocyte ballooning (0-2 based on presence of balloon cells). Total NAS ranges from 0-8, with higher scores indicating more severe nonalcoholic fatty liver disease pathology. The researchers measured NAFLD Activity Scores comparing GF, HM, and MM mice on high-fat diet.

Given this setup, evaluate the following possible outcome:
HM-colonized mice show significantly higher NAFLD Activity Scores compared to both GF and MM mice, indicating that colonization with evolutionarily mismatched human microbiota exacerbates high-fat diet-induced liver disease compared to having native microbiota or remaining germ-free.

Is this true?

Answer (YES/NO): NO